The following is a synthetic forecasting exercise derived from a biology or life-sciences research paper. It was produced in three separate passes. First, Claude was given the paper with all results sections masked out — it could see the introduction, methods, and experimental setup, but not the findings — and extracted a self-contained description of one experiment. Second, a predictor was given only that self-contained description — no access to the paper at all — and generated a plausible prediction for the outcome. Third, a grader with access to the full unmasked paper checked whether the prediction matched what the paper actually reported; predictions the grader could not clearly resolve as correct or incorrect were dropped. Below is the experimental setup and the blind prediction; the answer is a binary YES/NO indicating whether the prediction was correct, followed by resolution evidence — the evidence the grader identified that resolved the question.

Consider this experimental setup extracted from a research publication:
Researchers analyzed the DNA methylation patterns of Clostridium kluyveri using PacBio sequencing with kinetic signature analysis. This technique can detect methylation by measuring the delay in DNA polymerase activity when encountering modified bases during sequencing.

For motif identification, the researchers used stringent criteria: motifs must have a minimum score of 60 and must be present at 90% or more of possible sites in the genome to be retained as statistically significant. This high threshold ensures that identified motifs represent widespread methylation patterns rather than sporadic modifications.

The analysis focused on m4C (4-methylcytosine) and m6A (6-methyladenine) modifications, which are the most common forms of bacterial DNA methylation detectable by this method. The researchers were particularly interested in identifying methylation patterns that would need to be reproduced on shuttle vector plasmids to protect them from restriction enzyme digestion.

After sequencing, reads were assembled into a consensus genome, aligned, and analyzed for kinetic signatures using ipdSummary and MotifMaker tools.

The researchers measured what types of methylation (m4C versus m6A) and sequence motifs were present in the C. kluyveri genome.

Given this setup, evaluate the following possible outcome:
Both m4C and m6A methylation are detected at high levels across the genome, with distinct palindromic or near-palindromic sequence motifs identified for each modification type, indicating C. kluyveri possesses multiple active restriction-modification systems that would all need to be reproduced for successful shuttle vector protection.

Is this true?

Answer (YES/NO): NO